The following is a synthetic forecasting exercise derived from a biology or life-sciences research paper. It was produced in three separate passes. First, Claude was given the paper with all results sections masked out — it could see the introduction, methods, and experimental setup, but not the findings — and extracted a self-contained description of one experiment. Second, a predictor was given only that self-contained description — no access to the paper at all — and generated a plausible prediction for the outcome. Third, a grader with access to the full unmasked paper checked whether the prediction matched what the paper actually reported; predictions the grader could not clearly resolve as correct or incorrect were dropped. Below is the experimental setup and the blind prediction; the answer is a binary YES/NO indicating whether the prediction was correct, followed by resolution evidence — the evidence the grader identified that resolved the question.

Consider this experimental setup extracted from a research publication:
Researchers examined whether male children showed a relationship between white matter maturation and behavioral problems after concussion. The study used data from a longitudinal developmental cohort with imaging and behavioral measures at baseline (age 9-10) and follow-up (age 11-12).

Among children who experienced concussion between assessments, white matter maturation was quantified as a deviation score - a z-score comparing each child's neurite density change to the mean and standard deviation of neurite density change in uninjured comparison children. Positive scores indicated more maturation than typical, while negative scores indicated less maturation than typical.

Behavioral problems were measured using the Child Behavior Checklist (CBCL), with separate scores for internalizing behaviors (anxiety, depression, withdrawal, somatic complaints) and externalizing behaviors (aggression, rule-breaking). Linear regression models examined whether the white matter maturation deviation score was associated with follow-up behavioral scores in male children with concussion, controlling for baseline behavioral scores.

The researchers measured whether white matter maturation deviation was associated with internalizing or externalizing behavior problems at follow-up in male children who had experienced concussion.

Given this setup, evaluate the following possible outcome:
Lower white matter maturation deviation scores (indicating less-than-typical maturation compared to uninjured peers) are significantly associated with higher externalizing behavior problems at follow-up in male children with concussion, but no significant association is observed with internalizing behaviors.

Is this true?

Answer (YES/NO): NO